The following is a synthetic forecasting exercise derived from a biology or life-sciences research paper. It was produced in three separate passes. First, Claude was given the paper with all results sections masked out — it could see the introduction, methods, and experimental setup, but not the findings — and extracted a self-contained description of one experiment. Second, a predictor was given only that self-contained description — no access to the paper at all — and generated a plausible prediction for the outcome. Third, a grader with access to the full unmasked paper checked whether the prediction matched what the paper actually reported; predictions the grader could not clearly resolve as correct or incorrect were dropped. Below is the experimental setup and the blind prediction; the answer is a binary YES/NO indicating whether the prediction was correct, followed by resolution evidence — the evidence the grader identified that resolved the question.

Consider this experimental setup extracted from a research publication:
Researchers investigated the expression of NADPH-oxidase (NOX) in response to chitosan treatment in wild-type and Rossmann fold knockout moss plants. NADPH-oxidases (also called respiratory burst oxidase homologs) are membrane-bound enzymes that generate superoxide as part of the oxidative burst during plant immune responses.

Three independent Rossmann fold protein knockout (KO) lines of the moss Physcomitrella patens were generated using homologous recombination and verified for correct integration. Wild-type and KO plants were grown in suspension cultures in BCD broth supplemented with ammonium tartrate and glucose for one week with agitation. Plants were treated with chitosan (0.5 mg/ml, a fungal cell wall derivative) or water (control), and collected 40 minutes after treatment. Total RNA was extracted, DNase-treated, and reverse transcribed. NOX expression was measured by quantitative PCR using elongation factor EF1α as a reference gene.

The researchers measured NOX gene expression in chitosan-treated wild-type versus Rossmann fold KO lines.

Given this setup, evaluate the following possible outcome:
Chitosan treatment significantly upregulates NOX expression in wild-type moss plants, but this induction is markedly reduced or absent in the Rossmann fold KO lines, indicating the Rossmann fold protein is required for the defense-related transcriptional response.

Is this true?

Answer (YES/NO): NO